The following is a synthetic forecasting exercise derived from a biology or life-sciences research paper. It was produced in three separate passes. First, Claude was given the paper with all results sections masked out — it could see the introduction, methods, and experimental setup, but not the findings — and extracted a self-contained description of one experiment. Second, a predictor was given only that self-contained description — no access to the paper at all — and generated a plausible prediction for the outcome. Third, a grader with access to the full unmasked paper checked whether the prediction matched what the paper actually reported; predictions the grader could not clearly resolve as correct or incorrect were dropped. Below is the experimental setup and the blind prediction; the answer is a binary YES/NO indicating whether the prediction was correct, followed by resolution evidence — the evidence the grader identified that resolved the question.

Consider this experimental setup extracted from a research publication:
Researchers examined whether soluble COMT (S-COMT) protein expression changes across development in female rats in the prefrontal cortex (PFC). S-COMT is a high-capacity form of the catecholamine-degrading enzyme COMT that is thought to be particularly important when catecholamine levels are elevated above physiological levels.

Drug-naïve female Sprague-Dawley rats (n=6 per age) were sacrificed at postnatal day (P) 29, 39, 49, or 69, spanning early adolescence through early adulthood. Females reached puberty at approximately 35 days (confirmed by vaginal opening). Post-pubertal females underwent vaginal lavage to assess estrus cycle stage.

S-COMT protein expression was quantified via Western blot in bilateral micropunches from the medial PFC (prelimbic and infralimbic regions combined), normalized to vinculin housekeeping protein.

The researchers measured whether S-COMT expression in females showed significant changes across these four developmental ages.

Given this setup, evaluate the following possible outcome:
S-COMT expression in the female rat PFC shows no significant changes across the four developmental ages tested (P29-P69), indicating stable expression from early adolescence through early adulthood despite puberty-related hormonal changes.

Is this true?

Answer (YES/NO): YES